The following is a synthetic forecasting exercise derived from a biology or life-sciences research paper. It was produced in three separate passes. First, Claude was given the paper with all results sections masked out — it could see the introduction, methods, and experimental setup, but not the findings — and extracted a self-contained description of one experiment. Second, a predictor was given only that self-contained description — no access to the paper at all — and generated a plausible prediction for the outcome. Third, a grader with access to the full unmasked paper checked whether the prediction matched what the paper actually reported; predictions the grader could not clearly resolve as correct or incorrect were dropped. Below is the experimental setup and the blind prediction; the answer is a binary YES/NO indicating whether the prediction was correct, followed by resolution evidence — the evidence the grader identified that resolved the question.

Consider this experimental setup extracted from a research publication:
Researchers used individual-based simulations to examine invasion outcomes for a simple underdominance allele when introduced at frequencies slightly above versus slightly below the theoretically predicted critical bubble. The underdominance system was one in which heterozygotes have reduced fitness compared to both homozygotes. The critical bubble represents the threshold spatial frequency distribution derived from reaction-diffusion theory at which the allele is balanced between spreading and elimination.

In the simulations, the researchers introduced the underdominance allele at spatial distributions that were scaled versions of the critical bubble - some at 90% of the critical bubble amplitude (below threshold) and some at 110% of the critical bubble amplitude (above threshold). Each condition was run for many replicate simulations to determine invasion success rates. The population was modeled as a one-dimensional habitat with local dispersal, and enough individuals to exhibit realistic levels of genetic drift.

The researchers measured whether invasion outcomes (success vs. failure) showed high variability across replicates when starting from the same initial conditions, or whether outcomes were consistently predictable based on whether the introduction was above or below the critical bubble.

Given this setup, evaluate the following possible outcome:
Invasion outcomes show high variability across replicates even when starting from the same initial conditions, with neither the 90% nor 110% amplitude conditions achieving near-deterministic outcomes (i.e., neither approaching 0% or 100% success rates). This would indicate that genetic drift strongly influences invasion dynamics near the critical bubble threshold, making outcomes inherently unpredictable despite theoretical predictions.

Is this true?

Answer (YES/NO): YES